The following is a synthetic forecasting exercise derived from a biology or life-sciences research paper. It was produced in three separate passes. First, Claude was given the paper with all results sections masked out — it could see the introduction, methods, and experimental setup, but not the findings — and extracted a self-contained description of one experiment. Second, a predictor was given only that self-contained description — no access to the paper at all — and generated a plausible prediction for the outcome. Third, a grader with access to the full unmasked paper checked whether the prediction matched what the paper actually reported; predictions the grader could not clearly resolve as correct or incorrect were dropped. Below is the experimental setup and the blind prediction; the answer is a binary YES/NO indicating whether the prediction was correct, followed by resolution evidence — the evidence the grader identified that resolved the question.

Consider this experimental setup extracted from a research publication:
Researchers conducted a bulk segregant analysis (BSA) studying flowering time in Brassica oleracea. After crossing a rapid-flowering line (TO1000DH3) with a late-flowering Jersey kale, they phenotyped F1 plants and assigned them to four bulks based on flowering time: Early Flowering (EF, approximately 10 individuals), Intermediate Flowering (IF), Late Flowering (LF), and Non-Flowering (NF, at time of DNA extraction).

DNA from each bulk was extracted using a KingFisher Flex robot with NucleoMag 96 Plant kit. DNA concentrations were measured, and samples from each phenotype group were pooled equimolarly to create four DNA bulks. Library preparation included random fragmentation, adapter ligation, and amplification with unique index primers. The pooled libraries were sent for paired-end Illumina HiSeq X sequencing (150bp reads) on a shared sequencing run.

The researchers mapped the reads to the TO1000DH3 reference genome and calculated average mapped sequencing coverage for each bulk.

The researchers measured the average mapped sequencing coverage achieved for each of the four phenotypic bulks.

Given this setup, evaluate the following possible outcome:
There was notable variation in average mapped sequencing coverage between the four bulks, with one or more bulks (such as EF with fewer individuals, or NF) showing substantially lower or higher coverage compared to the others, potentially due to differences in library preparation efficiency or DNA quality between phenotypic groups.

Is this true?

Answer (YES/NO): NO